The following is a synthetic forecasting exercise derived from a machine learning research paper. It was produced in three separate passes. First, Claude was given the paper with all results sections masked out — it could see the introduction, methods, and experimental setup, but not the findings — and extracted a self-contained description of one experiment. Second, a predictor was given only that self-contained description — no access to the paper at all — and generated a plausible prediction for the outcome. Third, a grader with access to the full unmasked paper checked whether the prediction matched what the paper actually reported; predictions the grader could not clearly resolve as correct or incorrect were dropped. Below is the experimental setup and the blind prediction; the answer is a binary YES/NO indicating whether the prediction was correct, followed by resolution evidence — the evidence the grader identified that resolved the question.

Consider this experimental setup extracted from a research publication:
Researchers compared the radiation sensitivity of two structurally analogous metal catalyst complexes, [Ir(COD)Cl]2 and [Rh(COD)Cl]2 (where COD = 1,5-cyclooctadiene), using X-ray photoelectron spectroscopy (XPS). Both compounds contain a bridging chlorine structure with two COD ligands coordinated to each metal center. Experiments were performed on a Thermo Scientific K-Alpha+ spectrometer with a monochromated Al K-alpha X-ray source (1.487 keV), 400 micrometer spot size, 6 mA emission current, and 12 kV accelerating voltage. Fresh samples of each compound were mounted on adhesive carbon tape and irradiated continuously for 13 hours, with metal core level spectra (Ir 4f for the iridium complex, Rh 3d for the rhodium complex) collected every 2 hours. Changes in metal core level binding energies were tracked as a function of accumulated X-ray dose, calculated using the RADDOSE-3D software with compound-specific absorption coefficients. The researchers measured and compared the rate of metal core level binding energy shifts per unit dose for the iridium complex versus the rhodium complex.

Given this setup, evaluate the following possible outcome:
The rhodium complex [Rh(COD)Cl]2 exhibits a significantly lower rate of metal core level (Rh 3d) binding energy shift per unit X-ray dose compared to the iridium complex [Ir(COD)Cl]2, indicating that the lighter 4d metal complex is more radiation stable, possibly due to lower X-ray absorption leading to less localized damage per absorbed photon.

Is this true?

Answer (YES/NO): YES